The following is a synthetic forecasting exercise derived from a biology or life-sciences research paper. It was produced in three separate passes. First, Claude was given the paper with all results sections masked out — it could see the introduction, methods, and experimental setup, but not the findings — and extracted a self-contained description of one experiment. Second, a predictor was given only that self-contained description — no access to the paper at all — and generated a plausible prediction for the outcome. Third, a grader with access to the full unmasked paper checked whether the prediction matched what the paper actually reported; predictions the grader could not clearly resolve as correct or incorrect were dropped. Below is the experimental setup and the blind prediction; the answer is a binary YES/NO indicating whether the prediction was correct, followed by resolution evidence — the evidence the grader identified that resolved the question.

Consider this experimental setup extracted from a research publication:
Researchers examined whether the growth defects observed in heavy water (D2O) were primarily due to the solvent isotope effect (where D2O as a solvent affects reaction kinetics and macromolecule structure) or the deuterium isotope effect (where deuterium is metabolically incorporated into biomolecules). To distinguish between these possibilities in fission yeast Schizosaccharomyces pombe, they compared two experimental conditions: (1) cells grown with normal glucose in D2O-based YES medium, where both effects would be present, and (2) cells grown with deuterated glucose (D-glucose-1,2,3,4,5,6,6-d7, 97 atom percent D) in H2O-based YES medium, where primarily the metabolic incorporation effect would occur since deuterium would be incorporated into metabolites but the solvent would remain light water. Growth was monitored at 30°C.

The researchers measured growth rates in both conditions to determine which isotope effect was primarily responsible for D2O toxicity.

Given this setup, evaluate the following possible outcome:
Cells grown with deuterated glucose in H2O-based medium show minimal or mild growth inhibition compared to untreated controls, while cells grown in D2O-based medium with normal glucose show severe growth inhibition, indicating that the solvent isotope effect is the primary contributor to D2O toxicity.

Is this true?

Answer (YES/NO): YES